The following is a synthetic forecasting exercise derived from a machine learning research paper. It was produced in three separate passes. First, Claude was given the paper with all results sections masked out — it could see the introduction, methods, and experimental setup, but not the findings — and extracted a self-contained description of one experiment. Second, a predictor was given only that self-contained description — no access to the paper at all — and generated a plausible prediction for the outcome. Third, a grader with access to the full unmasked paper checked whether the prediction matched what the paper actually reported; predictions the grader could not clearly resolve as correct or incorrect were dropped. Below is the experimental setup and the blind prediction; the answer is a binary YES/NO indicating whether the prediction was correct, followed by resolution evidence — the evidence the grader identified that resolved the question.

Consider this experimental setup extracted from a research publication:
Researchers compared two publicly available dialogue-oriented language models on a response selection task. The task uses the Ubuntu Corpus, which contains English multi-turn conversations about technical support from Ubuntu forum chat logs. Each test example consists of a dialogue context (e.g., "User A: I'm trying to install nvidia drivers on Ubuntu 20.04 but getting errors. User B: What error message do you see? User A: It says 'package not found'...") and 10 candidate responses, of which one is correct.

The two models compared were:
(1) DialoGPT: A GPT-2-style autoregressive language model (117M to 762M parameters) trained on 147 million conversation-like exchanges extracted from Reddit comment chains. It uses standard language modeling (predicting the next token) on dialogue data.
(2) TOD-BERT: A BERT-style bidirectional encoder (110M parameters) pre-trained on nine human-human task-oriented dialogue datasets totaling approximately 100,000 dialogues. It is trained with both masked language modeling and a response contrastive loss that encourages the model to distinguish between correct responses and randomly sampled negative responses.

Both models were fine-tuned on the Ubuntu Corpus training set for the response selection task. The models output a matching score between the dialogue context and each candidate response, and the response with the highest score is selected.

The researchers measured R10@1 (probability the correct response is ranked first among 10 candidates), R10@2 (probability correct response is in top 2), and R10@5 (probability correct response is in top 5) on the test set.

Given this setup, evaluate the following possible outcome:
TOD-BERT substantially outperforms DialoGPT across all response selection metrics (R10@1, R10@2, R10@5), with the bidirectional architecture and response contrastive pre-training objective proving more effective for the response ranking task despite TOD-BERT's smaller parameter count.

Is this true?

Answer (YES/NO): NO